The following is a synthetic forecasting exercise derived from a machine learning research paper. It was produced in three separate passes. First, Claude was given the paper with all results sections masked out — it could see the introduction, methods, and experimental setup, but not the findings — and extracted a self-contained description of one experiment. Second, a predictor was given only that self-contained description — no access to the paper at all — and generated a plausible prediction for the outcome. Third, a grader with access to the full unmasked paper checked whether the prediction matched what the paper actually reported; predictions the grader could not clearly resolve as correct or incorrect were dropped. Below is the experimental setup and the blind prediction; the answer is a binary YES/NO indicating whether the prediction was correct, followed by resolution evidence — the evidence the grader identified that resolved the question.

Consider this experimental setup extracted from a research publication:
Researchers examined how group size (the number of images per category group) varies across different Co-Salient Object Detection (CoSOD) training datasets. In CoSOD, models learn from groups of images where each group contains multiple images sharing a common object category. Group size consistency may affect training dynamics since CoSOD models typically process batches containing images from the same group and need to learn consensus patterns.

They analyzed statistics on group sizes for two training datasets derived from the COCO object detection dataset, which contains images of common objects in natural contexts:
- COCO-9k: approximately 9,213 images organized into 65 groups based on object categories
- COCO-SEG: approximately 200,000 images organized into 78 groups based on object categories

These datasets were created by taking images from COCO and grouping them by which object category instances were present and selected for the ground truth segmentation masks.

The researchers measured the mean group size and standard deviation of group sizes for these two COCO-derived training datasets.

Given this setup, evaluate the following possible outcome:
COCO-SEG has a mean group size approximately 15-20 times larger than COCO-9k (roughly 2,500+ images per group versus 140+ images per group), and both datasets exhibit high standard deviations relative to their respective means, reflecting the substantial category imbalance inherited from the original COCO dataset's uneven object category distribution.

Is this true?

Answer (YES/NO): YES